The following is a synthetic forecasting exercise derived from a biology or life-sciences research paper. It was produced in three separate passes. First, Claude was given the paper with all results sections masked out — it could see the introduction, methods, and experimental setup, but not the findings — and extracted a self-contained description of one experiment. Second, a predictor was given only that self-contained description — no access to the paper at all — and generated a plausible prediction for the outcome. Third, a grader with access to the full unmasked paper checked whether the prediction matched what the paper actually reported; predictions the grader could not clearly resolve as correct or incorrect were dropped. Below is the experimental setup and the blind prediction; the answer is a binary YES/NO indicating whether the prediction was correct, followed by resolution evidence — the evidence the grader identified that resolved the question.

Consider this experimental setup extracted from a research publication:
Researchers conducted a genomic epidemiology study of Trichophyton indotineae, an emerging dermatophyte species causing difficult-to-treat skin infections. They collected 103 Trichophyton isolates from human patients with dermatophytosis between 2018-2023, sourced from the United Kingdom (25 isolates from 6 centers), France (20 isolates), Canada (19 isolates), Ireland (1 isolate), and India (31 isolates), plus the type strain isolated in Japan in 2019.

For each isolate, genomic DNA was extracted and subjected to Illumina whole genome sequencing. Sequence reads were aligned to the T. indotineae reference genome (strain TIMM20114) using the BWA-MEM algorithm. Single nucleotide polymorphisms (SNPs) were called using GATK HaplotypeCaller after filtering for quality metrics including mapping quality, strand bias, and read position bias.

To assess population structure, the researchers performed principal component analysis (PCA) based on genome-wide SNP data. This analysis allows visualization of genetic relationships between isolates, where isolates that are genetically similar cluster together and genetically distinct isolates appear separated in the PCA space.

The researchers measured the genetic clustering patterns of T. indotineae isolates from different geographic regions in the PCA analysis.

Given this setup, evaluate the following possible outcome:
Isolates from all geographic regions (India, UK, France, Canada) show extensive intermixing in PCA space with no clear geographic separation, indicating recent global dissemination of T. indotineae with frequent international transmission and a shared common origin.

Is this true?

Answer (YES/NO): YES